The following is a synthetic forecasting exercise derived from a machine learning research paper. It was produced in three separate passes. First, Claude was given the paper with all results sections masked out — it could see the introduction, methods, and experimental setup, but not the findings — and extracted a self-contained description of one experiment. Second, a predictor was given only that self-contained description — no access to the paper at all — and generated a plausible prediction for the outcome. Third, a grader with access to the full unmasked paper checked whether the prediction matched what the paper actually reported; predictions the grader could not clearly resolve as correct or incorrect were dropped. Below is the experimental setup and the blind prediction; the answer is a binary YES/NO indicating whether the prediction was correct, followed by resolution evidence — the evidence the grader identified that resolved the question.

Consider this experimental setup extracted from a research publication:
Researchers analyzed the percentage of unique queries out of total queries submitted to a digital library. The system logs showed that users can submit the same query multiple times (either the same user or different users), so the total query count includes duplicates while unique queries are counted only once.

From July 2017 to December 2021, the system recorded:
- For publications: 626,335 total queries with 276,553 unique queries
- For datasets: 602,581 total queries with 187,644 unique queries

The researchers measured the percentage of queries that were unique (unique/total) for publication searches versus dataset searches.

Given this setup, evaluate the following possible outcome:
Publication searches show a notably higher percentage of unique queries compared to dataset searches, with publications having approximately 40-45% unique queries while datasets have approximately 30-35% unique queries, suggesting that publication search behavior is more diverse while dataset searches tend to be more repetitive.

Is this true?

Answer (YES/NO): YES